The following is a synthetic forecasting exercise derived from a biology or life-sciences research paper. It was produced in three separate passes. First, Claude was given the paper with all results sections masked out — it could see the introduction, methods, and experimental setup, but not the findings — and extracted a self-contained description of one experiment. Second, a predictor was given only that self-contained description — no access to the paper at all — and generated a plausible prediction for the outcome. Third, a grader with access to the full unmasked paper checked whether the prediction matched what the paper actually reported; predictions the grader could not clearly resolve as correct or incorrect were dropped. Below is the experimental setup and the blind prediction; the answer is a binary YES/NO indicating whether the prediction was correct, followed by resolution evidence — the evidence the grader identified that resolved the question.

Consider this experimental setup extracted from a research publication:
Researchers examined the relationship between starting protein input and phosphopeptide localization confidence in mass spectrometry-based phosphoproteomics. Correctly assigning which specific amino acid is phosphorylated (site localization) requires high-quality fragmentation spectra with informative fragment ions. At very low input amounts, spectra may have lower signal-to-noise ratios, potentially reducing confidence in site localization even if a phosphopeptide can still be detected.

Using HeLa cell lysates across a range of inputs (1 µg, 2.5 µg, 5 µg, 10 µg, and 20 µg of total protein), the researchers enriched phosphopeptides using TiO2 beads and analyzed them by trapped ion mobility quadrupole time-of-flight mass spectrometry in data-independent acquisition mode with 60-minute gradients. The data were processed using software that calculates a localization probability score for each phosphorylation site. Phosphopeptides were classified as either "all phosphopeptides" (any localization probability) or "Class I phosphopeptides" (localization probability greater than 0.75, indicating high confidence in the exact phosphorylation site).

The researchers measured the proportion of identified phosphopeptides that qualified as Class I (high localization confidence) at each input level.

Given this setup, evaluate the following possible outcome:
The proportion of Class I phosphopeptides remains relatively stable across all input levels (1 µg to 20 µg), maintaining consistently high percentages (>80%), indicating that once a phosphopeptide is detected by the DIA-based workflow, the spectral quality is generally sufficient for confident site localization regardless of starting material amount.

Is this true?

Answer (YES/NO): NO